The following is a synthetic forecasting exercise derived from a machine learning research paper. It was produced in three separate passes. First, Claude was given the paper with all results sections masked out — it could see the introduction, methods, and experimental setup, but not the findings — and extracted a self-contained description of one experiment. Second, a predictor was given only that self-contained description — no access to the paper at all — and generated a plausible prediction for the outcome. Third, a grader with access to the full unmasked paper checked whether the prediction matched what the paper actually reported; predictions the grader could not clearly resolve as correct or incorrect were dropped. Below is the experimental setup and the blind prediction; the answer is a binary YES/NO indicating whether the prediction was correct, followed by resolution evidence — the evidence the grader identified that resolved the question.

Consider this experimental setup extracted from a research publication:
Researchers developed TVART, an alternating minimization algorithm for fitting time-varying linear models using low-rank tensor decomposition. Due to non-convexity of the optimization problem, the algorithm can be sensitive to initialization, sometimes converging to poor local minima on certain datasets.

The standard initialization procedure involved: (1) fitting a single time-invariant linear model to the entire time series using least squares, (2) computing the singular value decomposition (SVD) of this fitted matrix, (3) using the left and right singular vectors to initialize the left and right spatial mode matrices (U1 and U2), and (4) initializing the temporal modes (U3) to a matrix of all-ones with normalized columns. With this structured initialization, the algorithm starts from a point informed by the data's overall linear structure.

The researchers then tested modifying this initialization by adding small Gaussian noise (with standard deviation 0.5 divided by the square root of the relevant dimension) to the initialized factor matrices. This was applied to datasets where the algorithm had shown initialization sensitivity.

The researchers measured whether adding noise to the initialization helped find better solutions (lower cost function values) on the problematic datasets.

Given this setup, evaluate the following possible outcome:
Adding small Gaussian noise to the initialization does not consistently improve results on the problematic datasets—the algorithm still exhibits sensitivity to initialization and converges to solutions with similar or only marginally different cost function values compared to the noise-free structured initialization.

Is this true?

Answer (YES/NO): NO